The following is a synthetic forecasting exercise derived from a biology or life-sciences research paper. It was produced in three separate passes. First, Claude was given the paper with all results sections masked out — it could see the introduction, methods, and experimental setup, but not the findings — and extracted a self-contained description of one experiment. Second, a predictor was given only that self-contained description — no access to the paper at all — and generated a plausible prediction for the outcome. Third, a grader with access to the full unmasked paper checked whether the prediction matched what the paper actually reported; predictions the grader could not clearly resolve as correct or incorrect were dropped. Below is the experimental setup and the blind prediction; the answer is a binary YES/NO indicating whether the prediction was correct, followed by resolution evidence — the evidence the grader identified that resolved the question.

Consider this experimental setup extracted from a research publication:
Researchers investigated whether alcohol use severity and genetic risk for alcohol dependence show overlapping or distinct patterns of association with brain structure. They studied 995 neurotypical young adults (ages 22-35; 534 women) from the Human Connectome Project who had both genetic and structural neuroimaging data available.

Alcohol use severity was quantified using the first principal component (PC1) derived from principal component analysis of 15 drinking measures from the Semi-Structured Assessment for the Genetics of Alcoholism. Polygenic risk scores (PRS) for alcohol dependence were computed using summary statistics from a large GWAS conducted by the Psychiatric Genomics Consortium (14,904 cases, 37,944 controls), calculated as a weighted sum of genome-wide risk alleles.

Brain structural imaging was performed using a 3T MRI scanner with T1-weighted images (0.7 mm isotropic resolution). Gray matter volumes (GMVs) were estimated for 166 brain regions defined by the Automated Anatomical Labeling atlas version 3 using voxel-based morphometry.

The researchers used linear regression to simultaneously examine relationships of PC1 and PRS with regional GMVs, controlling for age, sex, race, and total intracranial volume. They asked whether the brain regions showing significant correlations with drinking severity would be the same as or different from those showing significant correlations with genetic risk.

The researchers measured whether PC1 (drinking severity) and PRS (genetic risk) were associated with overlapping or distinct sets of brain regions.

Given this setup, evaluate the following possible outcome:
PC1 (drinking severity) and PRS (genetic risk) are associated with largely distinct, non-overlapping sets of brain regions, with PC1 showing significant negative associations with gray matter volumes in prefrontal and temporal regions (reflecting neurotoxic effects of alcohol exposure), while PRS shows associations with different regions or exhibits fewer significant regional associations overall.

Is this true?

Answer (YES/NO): NO